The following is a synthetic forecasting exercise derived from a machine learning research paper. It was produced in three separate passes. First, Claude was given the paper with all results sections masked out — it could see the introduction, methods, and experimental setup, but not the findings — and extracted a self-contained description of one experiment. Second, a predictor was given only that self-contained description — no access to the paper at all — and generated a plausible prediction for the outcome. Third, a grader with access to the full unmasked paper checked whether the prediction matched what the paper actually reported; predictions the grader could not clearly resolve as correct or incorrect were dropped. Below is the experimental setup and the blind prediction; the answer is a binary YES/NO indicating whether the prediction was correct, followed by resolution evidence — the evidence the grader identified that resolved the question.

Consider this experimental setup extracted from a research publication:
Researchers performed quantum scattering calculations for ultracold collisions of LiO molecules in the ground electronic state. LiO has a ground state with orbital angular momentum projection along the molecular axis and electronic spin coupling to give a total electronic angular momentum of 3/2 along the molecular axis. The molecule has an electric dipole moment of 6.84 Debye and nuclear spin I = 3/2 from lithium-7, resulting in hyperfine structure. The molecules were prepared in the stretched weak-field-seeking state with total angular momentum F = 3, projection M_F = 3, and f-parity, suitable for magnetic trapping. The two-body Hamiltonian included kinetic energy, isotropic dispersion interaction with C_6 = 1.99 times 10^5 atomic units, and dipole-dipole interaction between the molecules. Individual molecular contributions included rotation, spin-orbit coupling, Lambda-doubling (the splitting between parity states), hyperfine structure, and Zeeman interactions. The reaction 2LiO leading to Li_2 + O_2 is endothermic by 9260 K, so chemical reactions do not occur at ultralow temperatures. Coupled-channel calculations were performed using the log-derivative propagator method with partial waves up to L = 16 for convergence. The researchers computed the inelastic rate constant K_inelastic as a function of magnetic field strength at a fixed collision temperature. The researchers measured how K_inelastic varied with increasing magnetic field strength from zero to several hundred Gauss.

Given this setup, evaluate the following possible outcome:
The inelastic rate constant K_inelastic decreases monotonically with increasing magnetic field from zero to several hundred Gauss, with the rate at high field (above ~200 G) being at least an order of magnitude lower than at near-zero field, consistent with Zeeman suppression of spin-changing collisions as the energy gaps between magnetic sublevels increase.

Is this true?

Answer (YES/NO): NO